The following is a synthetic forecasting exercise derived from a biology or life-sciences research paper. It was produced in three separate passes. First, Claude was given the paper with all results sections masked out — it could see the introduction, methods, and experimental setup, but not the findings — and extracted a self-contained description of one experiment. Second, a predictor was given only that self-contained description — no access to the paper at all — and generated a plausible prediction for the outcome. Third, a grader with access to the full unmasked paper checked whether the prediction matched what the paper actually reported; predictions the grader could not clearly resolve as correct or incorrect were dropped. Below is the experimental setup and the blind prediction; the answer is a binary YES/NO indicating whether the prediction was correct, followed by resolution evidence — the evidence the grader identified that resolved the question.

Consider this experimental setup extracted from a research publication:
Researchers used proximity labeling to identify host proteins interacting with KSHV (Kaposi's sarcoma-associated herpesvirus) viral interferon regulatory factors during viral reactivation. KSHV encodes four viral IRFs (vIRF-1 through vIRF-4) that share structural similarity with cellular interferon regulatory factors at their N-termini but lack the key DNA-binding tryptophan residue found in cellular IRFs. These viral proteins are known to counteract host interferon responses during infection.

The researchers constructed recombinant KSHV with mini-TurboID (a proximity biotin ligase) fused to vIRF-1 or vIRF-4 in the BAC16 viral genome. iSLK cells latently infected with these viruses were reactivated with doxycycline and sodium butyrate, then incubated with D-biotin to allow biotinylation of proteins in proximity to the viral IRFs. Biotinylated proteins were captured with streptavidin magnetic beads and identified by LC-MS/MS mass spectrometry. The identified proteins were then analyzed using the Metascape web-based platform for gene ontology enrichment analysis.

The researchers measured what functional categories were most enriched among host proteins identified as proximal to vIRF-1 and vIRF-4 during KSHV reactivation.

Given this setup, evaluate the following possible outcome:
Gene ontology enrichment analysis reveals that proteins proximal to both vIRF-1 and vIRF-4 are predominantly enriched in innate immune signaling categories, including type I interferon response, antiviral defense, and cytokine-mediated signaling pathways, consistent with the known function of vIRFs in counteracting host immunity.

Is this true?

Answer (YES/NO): NO